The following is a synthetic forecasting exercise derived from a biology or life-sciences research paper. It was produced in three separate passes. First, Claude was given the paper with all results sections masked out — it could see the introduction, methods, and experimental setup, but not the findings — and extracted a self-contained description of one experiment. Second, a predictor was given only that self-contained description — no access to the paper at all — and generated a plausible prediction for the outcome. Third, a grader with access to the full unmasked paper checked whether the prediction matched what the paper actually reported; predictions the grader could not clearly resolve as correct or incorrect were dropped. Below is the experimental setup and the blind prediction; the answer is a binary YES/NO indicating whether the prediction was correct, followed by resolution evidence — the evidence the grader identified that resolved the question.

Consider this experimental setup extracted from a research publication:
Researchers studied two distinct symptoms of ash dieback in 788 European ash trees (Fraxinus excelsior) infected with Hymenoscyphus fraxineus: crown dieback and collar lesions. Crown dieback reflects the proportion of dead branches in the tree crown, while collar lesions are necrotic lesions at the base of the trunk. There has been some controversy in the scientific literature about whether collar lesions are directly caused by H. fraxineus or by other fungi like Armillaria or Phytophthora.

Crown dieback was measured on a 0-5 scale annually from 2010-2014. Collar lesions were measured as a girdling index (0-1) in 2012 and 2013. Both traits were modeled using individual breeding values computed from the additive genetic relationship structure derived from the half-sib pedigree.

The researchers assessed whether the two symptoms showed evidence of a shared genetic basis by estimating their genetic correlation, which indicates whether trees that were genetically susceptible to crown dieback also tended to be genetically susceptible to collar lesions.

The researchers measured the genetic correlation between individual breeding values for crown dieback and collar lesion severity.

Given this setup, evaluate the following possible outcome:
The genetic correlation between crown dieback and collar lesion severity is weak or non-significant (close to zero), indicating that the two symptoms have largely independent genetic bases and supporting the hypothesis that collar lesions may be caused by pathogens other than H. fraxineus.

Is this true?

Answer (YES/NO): NO